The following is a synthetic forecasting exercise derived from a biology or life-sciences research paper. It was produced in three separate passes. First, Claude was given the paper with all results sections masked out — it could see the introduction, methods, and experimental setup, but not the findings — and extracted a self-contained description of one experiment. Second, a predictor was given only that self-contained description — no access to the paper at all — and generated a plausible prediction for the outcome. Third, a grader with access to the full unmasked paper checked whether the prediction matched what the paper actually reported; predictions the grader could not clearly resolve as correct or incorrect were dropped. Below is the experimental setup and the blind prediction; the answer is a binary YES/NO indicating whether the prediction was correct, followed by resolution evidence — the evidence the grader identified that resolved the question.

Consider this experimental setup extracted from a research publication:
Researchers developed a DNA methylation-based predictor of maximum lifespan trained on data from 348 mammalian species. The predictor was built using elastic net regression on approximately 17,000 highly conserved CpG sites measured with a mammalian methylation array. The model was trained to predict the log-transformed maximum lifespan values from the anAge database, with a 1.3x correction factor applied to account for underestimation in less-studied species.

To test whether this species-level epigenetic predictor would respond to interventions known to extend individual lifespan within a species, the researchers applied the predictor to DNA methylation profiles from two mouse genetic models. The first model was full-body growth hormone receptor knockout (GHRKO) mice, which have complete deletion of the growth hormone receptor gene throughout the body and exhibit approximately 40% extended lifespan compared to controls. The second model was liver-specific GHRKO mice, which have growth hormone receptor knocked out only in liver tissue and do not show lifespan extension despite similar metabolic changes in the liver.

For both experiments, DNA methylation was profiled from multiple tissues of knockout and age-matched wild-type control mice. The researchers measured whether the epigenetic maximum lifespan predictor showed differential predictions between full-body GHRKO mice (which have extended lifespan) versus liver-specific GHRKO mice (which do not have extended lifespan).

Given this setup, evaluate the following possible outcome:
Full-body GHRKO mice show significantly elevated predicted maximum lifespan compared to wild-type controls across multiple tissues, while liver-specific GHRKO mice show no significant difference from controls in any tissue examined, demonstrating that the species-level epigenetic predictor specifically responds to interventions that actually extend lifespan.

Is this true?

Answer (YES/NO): NO